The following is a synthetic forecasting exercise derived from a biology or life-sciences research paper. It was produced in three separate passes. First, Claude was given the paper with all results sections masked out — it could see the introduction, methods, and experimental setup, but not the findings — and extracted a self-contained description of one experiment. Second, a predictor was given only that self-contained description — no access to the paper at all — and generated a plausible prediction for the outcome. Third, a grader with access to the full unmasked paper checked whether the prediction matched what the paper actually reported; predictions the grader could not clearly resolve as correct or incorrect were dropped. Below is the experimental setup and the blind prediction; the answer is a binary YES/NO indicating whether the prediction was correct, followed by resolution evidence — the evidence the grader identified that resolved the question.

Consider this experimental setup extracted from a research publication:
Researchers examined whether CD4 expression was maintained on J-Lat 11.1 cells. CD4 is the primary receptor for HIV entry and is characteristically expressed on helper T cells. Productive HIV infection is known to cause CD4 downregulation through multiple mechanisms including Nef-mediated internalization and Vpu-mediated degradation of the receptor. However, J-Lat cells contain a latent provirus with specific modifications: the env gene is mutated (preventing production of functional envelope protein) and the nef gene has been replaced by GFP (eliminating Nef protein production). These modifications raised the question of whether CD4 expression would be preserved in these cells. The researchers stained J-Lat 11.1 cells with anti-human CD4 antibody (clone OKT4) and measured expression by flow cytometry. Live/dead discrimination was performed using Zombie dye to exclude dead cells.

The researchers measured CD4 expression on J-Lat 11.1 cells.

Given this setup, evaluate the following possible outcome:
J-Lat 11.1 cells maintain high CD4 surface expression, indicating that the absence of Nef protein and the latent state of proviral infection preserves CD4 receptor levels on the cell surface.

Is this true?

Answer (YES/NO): NO